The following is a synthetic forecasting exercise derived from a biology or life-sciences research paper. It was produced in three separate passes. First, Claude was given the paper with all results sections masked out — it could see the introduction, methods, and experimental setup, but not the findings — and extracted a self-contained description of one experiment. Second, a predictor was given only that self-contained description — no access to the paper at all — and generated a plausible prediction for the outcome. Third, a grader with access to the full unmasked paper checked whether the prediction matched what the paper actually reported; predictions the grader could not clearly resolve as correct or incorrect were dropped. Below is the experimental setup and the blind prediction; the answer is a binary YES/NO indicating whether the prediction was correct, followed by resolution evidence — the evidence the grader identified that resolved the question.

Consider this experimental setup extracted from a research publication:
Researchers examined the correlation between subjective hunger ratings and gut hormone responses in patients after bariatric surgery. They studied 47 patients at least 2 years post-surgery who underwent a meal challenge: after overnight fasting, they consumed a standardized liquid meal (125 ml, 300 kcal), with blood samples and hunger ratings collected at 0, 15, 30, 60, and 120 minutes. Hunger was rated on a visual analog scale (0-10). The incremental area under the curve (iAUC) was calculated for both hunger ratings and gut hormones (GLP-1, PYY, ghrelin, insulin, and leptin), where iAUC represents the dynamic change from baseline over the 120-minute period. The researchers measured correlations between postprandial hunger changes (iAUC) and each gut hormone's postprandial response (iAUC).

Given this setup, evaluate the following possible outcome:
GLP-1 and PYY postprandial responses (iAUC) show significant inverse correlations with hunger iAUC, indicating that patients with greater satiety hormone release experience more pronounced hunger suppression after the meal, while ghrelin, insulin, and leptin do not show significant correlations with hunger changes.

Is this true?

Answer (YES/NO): NO